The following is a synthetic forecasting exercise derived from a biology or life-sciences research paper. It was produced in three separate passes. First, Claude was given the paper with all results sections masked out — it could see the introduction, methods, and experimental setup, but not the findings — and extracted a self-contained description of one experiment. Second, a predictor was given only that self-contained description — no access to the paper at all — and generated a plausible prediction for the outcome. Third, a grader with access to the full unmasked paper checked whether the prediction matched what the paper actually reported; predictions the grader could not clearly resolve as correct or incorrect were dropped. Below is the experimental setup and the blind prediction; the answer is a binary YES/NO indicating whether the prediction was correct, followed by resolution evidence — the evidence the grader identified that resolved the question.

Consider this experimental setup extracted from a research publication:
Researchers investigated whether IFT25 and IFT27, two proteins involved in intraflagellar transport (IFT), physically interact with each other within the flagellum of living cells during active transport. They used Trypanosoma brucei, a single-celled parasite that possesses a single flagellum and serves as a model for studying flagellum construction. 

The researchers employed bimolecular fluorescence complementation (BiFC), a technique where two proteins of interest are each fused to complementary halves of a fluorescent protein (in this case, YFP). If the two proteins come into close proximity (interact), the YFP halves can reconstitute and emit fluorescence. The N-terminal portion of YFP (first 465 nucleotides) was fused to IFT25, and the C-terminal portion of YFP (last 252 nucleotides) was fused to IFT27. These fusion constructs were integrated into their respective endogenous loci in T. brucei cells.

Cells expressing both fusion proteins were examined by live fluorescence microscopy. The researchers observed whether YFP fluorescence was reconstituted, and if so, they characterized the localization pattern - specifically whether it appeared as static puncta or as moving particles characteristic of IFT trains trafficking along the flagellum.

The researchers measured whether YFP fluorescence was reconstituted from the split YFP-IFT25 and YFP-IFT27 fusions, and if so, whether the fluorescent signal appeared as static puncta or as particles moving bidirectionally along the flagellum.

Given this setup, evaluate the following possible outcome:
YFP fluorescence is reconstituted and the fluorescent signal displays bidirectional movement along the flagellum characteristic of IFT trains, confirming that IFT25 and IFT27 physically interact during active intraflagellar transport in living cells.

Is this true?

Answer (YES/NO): YES